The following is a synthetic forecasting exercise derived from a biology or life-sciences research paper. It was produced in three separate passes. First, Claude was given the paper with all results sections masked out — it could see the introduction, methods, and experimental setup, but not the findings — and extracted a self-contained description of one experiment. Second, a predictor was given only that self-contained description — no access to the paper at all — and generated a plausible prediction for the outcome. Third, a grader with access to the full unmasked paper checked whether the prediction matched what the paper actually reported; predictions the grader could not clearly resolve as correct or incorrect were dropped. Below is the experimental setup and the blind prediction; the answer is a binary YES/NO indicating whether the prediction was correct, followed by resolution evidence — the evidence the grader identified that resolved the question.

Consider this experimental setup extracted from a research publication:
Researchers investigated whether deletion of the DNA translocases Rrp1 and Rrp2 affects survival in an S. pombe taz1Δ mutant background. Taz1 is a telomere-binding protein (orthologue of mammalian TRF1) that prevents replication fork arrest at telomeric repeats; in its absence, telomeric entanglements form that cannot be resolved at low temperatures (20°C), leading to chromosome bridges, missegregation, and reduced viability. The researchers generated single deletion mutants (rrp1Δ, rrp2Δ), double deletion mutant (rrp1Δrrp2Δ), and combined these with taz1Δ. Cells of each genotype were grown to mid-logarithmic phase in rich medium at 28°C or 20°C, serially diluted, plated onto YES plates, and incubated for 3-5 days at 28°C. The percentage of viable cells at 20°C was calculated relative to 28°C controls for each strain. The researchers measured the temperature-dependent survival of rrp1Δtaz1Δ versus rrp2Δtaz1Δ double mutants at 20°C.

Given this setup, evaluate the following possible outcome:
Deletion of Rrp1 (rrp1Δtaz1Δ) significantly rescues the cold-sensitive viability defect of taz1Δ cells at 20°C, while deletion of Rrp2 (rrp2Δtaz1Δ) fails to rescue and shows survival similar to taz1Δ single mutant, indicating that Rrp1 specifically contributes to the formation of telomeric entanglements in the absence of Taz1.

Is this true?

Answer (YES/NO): NO